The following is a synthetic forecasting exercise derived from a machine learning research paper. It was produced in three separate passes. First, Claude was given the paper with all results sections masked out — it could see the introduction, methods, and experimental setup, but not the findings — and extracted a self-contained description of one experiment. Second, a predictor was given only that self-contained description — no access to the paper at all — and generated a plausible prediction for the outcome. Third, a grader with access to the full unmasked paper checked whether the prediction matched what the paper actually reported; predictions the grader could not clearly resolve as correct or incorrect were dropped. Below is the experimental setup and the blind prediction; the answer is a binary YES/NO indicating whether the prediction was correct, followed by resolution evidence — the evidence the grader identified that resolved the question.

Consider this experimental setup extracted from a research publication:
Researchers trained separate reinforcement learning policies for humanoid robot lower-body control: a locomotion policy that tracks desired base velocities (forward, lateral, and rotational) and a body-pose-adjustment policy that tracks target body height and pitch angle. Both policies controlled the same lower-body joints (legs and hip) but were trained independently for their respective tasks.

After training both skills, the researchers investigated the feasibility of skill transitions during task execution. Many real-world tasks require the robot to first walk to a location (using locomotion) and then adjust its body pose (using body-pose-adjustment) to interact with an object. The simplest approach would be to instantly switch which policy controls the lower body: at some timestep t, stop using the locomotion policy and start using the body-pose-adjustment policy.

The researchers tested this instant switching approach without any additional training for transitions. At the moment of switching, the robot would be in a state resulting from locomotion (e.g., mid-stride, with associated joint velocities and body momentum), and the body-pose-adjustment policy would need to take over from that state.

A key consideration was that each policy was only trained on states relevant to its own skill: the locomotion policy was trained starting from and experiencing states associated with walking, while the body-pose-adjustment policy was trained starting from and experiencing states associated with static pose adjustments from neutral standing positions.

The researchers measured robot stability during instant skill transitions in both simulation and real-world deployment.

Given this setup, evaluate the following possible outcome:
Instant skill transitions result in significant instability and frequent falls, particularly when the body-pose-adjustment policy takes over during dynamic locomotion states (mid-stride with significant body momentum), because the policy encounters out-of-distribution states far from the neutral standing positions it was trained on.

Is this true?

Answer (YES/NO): YES